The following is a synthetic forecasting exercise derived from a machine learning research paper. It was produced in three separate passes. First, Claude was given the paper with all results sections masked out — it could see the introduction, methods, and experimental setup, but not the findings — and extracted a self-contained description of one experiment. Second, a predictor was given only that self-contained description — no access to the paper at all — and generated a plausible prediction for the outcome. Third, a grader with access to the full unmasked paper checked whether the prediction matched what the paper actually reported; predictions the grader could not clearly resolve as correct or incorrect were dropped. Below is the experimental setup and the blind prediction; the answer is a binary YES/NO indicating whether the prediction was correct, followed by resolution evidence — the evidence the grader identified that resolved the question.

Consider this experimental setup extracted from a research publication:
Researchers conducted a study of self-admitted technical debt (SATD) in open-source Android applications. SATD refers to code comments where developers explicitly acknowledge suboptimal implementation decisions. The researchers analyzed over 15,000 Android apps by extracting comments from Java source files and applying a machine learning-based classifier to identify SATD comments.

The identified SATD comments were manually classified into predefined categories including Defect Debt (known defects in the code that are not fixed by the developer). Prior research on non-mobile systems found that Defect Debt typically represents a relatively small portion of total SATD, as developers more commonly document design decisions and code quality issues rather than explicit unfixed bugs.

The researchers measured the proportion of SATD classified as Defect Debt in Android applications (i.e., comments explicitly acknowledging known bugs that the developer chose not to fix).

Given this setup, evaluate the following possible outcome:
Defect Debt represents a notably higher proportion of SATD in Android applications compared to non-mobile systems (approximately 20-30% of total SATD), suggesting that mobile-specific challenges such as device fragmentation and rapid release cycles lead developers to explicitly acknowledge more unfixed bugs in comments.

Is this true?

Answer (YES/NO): NO